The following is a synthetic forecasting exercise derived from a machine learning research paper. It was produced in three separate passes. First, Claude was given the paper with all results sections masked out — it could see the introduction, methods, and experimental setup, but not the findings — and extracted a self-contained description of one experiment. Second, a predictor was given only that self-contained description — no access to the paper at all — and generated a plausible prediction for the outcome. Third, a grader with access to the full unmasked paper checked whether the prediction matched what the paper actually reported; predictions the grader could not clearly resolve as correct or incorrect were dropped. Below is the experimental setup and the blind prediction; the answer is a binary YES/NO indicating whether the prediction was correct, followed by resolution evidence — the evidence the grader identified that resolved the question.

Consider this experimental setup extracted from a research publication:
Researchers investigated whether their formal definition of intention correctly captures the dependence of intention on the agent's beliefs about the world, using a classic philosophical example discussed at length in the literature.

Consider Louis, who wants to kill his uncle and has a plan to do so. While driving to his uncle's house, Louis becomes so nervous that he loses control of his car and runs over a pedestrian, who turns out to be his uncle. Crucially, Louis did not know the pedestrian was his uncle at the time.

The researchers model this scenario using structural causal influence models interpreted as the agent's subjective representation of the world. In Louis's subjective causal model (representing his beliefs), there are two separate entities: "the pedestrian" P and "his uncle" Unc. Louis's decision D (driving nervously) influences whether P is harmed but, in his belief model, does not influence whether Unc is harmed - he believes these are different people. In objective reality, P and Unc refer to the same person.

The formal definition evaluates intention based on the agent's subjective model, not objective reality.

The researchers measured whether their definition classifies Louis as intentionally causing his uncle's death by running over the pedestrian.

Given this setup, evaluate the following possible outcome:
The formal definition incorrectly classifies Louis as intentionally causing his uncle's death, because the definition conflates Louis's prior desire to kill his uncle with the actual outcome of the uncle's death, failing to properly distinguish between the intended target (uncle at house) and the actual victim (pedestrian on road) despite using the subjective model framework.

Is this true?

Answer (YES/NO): NO